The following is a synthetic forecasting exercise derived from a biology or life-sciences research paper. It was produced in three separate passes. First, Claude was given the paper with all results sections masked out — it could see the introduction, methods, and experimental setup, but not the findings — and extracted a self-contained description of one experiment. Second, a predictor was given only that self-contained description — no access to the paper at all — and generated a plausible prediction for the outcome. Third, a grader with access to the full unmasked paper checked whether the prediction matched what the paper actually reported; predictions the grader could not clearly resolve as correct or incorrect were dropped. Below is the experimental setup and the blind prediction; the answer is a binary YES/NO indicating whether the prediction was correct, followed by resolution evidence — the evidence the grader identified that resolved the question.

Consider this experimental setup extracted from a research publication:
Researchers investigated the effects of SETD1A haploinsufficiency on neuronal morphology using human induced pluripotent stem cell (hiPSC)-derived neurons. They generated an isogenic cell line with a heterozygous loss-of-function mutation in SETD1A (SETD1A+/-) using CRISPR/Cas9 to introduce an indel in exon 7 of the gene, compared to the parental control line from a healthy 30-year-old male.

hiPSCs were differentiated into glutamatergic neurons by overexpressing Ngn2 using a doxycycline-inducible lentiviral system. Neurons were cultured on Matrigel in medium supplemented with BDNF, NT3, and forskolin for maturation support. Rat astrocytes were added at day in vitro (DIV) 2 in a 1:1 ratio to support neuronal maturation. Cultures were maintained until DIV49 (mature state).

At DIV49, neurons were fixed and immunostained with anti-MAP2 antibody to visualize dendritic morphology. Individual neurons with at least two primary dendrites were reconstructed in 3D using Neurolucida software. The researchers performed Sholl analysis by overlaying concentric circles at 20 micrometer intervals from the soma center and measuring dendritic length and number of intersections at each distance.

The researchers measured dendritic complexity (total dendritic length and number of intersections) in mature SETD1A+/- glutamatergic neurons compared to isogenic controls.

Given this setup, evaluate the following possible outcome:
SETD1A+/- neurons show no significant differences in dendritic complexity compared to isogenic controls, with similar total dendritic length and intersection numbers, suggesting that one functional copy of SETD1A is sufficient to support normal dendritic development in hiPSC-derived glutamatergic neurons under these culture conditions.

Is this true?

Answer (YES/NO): NO